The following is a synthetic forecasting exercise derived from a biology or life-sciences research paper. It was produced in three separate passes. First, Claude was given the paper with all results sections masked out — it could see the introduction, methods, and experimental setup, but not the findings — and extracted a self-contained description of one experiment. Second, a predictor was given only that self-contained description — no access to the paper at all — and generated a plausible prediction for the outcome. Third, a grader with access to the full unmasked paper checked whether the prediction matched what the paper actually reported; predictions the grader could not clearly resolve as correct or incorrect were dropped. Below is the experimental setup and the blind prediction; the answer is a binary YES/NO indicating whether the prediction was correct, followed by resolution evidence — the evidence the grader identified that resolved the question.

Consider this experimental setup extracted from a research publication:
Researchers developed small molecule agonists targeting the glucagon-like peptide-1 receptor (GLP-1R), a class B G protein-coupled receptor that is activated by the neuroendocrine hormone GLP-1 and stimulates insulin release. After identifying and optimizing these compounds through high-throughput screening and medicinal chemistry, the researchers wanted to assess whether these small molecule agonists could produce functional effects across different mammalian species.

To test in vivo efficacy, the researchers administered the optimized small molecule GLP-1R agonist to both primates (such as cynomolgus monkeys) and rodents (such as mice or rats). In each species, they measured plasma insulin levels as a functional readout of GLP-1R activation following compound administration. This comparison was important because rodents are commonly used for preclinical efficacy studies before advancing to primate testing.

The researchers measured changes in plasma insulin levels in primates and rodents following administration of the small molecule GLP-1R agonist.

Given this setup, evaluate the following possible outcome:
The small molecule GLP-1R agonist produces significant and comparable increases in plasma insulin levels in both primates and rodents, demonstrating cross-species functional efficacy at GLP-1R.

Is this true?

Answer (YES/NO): NO